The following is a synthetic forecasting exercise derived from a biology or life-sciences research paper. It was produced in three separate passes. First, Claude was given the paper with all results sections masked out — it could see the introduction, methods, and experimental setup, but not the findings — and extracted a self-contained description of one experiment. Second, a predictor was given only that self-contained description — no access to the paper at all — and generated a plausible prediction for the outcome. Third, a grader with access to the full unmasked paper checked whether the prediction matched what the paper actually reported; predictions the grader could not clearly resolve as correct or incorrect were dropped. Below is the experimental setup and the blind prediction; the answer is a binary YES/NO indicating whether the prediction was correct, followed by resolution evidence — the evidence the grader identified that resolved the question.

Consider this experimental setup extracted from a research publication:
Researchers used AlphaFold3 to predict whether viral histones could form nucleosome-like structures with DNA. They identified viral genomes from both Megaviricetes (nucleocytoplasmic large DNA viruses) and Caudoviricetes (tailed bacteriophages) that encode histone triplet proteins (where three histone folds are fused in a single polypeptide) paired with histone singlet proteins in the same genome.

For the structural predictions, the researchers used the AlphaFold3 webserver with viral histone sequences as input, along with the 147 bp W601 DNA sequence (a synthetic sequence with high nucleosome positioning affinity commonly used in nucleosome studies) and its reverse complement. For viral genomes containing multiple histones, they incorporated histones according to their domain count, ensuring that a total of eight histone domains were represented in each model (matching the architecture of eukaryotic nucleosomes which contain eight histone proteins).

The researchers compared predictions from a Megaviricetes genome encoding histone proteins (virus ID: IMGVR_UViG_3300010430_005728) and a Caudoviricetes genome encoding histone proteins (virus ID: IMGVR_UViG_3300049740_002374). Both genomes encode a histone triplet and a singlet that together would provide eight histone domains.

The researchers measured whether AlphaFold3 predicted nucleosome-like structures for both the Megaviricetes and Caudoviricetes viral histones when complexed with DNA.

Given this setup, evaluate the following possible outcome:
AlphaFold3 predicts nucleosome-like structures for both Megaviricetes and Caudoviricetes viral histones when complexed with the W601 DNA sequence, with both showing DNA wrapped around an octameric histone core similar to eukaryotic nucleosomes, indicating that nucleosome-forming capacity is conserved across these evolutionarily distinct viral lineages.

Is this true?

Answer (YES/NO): YES